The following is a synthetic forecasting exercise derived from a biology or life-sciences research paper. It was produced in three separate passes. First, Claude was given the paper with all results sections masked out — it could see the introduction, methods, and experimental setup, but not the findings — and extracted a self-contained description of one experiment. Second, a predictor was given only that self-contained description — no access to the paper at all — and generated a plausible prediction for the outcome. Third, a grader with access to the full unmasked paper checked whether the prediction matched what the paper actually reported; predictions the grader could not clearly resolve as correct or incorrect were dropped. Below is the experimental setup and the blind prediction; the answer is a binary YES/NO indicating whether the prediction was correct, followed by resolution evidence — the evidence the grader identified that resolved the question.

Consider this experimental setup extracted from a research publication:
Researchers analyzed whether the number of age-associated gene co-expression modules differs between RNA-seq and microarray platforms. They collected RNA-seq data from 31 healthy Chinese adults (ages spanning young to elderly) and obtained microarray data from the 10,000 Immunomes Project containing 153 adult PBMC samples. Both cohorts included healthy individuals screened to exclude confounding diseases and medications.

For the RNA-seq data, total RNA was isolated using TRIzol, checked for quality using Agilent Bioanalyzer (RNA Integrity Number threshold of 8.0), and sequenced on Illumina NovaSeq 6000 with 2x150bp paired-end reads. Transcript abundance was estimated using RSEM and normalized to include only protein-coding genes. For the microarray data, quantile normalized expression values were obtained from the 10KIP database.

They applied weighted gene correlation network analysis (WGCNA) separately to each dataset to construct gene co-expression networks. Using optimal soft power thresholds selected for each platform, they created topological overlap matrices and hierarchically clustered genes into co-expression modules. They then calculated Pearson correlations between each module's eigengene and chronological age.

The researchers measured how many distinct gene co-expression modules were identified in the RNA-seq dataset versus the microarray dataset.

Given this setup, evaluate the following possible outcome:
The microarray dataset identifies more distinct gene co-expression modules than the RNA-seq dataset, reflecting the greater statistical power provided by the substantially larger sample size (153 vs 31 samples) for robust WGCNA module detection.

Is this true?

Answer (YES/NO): NO